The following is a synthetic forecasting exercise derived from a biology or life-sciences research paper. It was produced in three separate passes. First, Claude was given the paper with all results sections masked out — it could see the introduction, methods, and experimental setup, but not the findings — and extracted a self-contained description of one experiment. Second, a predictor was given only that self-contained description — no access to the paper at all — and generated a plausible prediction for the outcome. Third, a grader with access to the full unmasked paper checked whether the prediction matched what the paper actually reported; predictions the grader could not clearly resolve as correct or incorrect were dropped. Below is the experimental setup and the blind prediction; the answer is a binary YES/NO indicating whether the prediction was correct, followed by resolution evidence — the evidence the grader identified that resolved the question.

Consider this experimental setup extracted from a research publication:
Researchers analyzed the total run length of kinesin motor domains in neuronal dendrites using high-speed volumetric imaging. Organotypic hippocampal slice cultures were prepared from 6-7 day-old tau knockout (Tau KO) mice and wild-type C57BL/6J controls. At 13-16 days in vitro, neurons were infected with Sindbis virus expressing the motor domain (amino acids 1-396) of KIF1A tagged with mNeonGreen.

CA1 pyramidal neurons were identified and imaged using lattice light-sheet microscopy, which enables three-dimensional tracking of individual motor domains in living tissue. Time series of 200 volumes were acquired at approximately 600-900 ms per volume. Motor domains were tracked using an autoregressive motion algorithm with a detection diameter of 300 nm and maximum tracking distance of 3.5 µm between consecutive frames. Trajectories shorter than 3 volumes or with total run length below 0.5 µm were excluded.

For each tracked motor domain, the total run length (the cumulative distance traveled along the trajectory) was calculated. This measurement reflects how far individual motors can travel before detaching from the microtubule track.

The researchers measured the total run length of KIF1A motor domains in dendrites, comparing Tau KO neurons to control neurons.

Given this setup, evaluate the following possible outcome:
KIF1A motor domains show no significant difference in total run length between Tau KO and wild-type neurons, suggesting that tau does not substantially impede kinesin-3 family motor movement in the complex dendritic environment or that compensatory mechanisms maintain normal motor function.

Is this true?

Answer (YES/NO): YES